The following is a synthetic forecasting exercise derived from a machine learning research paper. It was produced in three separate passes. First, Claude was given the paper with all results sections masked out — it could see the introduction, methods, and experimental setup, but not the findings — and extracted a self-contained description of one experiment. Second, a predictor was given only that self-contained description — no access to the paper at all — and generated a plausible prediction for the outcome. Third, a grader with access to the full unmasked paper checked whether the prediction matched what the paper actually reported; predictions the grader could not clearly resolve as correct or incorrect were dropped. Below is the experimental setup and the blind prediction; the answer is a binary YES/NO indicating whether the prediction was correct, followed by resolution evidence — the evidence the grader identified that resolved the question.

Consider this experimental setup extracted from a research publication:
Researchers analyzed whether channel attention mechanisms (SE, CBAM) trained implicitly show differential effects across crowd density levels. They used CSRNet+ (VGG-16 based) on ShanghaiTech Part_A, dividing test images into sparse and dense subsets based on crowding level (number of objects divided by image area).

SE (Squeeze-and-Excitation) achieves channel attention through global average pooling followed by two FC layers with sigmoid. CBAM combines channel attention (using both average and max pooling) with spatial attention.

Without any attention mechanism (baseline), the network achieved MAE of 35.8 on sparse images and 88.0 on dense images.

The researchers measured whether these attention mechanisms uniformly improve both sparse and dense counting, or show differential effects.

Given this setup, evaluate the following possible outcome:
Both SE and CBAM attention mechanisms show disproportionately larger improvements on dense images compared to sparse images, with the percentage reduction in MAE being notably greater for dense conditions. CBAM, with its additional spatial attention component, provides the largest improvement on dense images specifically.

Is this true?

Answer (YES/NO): NO